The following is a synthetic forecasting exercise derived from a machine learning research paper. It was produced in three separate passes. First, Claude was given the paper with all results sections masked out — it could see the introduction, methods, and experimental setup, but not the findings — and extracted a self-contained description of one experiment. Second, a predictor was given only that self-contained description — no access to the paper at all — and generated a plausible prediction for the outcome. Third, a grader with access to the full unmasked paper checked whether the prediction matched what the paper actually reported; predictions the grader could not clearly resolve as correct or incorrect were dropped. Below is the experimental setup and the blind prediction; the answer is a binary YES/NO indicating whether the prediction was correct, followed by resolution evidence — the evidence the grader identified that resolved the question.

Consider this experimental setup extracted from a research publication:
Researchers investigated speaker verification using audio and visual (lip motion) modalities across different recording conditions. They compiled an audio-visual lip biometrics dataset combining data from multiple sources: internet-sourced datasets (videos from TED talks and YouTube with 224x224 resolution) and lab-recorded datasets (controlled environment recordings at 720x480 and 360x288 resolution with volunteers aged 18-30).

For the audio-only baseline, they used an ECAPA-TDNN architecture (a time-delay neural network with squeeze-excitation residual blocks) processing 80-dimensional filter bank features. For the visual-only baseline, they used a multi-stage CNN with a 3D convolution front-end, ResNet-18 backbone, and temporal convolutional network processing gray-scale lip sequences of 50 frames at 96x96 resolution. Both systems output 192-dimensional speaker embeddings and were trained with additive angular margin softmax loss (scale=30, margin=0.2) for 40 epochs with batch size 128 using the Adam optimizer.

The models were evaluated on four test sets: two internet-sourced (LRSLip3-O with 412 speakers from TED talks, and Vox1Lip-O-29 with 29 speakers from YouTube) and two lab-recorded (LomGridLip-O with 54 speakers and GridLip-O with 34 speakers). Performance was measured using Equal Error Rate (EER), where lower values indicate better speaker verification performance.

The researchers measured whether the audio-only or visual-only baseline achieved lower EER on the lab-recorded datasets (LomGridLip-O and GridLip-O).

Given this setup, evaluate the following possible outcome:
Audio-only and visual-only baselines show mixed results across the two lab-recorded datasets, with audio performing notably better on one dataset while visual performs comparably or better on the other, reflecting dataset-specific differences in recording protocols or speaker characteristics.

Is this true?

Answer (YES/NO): NO